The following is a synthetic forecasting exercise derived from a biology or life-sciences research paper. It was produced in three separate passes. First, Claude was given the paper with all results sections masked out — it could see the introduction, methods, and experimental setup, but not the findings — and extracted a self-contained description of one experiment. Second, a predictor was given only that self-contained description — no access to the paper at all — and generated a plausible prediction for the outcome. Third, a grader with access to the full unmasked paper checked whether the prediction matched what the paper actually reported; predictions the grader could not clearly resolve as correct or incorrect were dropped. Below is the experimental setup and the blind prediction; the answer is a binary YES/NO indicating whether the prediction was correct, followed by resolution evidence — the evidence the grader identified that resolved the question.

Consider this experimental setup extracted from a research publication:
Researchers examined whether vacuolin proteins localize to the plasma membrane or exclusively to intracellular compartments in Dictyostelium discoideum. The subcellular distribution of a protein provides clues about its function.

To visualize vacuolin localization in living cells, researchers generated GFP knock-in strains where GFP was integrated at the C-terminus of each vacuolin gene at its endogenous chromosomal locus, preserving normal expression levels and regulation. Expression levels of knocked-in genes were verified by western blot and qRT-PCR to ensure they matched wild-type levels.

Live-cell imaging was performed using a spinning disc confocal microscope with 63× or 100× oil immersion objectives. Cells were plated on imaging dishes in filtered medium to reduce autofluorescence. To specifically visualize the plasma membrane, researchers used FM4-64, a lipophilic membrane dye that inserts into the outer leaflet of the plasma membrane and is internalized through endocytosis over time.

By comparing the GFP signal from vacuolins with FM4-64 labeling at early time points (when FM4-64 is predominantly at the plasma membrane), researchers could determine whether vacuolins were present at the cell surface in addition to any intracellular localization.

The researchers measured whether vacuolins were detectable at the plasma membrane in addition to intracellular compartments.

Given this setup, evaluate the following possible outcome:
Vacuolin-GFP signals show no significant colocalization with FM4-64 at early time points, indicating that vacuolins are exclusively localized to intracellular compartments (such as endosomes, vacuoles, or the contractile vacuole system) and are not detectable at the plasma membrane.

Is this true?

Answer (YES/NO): NO